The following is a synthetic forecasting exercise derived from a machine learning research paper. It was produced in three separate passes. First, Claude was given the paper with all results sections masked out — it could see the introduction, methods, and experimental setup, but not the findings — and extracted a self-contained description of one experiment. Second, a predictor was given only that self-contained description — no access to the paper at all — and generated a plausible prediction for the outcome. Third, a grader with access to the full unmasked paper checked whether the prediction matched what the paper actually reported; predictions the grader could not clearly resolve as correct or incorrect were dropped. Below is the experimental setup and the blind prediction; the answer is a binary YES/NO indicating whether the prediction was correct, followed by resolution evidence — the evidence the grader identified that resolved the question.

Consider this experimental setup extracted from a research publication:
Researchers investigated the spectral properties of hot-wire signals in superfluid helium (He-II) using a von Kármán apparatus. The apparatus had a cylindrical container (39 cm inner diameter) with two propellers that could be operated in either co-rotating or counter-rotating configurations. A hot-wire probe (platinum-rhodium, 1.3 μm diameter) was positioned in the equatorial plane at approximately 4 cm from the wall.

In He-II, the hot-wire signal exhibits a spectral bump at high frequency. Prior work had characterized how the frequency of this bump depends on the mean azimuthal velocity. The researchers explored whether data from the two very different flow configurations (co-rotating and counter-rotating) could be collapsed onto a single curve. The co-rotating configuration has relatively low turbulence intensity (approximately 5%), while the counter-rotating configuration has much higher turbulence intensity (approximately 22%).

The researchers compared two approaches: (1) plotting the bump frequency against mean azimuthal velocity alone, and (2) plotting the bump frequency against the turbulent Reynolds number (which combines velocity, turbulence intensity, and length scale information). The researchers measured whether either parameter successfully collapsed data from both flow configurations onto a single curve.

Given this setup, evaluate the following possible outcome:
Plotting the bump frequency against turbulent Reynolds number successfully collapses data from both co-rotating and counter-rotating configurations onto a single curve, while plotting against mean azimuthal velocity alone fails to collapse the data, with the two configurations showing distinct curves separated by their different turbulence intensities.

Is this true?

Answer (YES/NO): YES